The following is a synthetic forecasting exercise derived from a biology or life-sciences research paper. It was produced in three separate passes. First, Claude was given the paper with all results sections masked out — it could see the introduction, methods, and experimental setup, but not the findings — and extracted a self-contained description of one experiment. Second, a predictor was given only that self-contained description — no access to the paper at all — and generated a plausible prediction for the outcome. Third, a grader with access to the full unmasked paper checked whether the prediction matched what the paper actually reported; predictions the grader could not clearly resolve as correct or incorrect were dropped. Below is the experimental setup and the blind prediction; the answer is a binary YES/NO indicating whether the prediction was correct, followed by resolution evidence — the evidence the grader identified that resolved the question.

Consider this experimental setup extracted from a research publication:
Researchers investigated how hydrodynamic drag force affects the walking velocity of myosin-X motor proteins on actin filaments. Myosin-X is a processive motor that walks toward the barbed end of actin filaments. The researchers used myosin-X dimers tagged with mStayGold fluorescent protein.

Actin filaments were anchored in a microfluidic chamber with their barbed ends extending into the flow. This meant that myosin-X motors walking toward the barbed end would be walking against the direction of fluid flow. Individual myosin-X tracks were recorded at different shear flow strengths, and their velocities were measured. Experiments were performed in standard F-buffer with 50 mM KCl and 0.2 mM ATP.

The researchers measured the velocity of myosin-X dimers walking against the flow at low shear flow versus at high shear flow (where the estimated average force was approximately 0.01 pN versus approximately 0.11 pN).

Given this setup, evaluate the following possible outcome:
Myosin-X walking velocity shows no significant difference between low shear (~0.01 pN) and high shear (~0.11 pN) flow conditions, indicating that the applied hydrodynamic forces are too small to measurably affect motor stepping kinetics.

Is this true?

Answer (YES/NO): NO